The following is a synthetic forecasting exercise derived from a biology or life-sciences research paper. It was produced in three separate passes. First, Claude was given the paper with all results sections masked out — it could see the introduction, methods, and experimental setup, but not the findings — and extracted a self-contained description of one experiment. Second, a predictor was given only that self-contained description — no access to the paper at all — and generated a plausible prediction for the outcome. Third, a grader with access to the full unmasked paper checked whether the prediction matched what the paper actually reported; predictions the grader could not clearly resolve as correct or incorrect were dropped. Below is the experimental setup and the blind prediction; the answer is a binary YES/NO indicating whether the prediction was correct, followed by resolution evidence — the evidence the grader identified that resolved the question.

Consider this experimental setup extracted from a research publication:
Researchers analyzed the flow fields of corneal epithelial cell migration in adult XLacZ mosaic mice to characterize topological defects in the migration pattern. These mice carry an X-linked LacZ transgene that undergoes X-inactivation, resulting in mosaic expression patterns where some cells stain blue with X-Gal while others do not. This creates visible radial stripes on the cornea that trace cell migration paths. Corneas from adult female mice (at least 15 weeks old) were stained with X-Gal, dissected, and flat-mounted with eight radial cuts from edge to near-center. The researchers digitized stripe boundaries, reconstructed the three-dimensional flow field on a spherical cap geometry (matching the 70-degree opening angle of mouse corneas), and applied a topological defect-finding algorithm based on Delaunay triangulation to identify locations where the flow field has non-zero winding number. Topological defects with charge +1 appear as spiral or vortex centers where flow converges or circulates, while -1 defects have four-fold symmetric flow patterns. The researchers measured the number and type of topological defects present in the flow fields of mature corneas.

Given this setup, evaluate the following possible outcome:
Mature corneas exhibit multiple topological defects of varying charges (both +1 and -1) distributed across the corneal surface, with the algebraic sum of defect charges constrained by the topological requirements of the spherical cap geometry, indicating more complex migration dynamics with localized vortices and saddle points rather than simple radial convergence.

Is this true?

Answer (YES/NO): NO